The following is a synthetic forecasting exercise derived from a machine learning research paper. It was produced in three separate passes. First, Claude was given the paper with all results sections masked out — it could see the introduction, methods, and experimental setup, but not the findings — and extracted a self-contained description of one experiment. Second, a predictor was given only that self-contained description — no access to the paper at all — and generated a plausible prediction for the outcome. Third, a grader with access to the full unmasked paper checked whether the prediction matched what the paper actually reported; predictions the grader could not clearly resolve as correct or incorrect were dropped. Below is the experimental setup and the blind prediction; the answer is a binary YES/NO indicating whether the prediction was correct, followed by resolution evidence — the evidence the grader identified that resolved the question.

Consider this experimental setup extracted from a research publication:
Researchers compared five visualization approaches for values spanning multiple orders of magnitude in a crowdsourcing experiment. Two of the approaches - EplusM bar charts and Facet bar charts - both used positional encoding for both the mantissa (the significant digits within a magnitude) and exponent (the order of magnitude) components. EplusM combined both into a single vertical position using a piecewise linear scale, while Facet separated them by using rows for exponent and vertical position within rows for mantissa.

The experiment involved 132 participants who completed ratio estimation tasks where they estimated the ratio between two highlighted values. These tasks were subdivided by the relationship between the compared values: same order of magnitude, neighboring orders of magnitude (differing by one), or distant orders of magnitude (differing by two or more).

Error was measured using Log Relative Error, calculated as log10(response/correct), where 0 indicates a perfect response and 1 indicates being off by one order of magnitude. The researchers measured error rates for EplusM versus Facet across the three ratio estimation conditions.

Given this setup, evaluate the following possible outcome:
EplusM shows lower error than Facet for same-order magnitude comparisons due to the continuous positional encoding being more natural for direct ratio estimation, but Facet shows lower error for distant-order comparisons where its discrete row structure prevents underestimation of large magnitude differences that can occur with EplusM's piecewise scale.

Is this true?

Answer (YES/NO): NO